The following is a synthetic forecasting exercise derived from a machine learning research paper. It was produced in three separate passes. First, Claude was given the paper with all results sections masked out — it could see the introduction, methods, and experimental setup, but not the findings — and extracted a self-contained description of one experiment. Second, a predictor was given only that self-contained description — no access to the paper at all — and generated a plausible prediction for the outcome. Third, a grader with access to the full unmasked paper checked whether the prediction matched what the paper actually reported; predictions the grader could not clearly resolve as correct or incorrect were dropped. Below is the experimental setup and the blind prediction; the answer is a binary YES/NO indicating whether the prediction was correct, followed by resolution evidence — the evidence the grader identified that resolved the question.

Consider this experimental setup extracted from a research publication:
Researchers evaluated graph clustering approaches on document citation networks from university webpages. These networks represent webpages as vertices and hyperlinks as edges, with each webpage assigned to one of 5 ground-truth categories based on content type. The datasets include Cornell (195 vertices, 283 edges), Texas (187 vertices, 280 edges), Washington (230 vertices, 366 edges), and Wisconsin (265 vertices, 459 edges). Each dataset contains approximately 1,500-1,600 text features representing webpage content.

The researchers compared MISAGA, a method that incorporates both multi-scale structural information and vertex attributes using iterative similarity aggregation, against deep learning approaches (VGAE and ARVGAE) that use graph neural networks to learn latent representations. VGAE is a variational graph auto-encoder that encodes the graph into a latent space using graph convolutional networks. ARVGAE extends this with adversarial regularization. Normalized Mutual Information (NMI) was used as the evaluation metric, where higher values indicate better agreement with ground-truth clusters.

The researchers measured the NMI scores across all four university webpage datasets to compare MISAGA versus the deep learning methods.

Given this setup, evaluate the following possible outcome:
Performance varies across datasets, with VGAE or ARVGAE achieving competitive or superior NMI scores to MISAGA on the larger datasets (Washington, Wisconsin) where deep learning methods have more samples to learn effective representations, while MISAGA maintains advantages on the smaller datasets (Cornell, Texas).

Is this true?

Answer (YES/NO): NO